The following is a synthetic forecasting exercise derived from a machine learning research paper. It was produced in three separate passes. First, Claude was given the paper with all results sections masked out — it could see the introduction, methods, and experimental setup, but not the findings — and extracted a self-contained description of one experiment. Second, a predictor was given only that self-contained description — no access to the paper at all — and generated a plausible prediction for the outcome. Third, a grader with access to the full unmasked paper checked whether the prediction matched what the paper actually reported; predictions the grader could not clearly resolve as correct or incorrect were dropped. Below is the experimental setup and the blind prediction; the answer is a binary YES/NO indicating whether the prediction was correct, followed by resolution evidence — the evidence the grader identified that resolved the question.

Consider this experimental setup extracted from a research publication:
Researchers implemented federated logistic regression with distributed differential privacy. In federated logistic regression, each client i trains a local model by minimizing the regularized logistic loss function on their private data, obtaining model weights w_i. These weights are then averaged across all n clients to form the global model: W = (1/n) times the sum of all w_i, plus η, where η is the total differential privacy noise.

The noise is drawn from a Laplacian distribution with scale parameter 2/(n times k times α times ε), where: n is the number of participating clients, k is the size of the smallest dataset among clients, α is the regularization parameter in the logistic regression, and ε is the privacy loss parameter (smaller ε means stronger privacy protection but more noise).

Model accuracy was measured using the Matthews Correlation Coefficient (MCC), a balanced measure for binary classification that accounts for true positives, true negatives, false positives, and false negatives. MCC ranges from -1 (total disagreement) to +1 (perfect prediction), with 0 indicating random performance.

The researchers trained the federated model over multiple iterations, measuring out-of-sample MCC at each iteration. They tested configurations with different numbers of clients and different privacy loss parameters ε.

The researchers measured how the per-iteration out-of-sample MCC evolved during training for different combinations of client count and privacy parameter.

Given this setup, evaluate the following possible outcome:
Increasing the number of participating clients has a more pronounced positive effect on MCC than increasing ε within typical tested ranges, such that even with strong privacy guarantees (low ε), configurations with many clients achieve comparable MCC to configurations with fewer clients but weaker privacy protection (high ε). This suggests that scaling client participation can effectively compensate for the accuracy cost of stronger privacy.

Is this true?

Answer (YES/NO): NO